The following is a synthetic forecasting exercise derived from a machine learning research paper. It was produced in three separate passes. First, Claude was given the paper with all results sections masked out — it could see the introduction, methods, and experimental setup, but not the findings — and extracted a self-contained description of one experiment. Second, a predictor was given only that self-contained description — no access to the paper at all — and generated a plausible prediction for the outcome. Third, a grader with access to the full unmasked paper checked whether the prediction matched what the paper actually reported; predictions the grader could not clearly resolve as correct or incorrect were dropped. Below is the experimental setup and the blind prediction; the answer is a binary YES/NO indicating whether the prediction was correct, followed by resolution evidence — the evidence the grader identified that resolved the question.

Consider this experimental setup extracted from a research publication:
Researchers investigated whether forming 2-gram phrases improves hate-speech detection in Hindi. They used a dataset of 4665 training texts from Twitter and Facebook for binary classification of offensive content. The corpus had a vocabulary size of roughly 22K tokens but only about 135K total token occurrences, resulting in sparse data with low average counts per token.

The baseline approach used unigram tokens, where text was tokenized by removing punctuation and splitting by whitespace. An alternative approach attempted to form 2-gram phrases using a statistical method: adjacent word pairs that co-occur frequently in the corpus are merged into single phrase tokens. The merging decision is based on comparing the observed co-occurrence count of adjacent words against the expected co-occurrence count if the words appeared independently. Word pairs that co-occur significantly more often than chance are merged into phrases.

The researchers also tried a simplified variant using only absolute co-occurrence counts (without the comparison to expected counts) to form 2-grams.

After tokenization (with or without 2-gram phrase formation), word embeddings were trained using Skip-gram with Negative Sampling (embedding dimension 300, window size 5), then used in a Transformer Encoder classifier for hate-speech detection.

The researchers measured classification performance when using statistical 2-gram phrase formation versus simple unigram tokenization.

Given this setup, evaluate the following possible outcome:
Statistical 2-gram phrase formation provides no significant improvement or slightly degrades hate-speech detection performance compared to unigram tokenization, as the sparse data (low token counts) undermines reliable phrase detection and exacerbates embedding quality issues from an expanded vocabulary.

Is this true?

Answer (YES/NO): YES